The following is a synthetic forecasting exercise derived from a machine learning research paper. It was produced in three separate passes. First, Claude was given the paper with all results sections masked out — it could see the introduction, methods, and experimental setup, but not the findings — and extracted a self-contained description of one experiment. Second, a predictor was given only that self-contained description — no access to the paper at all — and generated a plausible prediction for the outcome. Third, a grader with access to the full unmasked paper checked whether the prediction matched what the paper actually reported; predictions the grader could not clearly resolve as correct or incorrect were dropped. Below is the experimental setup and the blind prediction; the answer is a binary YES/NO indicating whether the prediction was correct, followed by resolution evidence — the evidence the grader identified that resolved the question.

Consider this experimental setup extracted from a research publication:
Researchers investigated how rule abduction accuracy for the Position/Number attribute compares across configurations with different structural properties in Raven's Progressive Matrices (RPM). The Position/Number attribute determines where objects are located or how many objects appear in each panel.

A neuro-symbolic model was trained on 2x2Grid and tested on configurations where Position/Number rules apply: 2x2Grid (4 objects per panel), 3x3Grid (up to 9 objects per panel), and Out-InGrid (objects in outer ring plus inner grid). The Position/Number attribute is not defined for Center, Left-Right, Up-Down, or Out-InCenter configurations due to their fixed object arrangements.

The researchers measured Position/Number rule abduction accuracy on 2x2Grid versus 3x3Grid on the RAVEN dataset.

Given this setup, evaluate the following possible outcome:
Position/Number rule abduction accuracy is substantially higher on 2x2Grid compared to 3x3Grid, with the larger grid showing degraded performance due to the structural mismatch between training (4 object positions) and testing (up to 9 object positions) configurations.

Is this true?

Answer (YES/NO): NO